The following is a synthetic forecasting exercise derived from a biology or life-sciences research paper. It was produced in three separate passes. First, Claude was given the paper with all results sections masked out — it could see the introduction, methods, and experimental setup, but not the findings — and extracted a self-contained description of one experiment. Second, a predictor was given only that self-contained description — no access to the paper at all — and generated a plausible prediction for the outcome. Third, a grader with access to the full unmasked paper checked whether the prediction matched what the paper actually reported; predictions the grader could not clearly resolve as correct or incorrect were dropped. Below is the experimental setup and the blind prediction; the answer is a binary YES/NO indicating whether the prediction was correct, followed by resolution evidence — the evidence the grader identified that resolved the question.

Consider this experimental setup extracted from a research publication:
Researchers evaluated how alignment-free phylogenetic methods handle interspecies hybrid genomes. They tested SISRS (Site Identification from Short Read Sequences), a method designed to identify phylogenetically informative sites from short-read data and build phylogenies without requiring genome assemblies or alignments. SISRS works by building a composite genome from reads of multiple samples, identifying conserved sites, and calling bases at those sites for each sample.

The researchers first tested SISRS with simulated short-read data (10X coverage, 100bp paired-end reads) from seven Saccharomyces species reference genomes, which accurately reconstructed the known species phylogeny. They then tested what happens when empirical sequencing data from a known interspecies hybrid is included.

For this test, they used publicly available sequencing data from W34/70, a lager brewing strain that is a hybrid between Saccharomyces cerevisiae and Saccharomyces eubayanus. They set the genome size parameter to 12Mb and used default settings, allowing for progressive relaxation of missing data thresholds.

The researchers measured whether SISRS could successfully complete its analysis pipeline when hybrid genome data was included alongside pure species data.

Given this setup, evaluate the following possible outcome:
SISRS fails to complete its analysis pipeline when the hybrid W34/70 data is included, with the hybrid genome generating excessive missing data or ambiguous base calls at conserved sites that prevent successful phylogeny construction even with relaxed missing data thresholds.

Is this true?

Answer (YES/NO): YES